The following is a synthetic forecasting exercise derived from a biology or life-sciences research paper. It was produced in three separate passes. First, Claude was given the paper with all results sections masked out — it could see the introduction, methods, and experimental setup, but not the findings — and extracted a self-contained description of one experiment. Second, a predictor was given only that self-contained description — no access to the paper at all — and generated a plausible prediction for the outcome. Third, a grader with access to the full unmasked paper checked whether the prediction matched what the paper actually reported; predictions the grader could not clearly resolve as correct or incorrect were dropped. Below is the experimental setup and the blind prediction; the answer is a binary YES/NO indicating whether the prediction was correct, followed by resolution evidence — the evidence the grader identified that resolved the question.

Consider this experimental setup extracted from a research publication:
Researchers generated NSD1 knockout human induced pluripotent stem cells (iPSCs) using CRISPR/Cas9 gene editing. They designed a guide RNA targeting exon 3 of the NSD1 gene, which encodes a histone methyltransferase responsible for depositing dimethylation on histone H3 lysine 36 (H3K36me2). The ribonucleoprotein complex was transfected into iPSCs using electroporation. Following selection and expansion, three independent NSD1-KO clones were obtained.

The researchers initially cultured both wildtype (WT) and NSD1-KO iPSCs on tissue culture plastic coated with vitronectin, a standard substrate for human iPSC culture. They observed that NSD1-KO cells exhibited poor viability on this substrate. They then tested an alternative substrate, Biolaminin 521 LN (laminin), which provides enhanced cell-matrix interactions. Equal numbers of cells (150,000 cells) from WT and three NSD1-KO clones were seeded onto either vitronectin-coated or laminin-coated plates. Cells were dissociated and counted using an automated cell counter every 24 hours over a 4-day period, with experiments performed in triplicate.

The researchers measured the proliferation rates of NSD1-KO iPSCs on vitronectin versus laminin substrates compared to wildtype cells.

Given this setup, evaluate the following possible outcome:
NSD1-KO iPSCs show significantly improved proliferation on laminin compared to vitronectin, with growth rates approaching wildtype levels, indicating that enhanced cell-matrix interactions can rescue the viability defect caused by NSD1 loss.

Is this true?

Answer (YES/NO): YES